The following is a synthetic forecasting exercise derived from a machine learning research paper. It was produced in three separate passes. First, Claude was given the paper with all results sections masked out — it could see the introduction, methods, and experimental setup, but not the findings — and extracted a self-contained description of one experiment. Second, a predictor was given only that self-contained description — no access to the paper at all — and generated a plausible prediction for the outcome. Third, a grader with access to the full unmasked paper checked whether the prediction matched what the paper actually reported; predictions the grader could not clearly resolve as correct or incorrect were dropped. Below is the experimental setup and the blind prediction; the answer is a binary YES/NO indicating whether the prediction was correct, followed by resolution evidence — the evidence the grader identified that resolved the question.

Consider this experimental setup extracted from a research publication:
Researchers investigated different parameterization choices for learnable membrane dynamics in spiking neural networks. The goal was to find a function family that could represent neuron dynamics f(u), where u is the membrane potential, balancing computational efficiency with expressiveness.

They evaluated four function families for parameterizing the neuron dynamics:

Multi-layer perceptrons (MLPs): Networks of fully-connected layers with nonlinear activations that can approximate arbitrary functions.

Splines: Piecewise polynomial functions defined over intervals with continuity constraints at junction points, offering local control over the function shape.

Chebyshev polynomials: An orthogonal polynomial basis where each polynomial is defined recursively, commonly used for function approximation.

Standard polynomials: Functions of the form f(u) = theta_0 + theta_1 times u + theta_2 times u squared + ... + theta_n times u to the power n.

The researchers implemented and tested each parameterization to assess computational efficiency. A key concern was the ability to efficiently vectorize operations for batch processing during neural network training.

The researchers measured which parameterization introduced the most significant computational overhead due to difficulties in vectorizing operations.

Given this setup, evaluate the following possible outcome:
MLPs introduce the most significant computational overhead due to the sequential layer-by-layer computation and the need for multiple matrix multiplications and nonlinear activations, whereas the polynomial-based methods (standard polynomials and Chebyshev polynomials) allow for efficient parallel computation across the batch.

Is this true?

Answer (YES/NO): NO